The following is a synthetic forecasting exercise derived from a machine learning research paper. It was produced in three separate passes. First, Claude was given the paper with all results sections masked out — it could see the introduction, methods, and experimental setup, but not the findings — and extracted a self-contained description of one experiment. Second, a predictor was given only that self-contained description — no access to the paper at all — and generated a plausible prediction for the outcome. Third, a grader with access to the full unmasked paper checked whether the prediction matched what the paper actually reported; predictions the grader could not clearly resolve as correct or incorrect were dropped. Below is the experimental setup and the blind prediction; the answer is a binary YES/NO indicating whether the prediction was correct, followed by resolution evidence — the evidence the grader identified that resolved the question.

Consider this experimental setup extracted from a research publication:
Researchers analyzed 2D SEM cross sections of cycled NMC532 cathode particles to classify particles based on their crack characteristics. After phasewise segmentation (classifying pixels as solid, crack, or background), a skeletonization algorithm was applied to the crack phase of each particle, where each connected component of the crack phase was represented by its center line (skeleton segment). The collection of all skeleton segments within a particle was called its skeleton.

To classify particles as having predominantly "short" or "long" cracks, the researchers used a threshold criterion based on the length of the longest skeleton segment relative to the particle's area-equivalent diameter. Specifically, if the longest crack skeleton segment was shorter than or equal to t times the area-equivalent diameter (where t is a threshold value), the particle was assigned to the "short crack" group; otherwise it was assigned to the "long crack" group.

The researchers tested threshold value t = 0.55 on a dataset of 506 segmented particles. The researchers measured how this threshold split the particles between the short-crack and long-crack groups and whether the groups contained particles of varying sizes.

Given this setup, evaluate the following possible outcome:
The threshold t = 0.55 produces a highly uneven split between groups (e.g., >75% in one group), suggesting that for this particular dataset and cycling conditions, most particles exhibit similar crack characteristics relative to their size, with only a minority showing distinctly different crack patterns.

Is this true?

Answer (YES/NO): YES